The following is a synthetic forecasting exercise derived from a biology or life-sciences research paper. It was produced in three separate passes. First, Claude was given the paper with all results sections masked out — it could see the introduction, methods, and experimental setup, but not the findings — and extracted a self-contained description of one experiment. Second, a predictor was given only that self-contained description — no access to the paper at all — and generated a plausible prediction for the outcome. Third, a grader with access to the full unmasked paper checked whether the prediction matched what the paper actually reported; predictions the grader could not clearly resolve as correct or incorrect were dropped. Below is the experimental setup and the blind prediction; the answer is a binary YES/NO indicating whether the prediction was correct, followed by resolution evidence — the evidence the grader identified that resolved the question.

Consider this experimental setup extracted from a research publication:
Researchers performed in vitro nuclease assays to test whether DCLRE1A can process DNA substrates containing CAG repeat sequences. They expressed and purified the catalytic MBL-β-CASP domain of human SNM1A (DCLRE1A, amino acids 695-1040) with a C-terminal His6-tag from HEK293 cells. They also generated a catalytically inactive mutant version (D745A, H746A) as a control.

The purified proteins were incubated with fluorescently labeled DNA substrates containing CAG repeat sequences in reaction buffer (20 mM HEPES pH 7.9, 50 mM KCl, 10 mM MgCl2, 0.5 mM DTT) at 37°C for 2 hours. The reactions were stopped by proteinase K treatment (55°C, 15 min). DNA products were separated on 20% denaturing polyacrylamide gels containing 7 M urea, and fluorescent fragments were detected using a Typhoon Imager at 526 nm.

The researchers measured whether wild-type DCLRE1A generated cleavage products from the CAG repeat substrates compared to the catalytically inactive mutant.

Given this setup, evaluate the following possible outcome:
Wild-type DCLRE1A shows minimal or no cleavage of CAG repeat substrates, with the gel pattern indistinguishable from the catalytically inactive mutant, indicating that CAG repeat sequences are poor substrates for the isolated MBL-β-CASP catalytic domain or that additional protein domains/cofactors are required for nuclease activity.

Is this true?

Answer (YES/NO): NO